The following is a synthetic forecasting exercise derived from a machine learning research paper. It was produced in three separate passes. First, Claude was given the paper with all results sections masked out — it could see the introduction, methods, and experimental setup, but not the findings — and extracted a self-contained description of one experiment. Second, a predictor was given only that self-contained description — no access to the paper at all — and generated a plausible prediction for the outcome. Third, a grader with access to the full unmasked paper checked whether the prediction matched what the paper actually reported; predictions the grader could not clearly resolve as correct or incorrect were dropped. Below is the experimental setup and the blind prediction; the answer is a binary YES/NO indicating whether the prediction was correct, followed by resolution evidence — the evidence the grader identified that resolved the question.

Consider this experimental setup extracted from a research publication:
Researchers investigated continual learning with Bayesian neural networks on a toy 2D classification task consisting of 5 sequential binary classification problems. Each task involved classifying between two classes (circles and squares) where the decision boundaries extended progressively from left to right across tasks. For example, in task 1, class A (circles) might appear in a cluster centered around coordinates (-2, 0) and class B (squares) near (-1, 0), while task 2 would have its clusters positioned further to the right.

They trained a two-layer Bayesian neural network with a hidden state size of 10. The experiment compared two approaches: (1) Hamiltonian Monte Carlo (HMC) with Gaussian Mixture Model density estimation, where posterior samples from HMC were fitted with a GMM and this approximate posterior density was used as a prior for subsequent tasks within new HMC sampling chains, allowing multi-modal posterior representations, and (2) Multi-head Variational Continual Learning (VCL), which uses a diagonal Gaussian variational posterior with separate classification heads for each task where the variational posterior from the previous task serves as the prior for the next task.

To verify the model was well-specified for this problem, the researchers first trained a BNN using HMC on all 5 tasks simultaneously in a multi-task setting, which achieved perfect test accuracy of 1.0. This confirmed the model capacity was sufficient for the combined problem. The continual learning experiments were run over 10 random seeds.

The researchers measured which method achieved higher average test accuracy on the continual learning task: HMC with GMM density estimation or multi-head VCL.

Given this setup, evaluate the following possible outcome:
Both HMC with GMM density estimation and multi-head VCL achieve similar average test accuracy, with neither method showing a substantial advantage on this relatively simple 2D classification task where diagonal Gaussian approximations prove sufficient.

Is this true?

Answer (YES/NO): NO